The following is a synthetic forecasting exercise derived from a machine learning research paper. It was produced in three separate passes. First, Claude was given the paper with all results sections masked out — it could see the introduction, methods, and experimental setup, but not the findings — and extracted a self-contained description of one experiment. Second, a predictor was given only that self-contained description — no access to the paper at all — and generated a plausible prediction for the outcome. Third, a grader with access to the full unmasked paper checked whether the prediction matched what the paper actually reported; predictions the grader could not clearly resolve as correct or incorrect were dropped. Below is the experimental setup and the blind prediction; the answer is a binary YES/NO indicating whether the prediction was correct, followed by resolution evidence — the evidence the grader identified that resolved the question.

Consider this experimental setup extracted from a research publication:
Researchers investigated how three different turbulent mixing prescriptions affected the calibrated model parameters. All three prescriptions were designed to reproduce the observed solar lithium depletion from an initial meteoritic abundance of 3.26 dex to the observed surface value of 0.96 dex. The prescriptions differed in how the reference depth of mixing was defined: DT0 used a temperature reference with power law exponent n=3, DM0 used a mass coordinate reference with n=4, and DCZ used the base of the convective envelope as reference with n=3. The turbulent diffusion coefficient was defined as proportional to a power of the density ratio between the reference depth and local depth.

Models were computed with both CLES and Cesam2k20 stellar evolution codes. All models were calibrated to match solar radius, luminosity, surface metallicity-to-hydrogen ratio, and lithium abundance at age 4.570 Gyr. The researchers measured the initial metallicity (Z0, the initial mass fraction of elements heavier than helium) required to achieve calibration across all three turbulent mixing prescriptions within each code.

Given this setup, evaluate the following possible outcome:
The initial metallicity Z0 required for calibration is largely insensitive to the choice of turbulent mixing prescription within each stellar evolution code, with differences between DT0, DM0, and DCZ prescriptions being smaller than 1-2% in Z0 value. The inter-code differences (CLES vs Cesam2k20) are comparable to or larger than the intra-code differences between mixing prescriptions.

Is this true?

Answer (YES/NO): YES